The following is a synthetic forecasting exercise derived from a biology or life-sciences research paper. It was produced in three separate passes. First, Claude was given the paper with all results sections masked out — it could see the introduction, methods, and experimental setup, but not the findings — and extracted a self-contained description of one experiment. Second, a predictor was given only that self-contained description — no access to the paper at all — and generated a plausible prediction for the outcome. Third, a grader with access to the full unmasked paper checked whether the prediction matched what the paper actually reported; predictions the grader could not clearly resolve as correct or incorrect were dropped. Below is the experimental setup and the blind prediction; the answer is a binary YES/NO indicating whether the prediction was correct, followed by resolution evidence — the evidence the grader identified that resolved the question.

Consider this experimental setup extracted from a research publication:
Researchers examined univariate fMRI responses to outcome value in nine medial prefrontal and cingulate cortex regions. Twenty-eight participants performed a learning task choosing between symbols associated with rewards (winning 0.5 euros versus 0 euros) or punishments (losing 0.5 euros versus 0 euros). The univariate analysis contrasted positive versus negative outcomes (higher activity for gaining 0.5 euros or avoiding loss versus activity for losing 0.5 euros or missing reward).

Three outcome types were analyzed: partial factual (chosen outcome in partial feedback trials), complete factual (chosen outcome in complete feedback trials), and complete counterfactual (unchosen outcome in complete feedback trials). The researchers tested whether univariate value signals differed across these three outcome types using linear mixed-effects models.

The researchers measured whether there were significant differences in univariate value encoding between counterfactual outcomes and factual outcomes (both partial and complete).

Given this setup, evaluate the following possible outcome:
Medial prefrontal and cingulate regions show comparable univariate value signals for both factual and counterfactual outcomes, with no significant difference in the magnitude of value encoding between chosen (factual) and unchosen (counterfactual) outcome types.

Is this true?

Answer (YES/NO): NO